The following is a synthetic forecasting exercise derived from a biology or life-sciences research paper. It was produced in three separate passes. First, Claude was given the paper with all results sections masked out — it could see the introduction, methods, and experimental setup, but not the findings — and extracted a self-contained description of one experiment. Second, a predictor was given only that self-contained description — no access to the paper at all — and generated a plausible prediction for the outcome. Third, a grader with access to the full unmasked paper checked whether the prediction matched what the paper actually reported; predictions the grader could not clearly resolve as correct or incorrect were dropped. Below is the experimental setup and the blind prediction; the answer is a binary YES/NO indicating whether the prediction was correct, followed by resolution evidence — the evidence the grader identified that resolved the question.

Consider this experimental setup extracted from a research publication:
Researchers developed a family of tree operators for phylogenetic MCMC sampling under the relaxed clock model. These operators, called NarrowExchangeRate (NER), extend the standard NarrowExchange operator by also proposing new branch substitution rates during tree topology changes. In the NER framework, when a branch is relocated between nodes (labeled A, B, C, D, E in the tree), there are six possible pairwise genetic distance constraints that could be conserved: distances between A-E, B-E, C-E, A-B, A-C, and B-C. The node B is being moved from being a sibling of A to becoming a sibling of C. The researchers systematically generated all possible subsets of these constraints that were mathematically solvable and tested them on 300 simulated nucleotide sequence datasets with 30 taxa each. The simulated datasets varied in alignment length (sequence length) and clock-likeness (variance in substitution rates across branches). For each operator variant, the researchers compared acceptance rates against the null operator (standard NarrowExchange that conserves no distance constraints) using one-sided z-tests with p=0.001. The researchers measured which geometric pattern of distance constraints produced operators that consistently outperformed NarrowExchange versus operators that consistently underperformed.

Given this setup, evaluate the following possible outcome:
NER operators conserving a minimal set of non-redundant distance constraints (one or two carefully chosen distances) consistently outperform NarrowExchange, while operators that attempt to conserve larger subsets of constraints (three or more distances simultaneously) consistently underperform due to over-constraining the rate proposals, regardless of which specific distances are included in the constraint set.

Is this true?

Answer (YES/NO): NO